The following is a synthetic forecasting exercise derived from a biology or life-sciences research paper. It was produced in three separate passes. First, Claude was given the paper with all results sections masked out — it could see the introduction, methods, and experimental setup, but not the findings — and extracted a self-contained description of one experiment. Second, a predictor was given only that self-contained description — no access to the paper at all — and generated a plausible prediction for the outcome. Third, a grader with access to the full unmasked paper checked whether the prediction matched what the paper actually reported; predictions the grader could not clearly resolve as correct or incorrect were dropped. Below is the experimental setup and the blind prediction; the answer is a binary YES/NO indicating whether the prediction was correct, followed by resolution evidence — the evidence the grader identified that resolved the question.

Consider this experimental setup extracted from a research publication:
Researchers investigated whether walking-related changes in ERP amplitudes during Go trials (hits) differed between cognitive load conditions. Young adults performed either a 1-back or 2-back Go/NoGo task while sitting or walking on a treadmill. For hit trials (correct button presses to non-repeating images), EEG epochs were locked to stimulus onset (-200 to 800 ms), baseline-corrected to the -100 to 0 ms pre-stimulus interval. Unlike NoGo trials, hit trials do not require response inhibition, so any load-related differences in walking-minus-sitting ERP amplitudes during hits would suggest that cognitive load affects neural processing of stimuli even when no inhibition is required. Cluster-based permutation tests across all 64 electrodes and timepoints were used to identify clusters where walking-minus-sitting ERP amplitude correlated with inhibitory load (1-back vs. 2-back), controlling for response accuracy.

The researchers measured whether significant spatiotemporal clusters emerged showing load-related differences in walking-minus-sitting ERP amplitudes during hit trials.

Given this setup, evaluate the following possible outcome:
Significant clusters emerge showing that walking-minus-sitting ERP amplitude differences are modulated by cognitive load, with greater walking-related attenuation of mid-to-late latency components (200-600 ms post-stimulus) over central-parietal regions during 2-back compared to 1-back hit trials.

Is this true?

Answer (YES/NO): NO